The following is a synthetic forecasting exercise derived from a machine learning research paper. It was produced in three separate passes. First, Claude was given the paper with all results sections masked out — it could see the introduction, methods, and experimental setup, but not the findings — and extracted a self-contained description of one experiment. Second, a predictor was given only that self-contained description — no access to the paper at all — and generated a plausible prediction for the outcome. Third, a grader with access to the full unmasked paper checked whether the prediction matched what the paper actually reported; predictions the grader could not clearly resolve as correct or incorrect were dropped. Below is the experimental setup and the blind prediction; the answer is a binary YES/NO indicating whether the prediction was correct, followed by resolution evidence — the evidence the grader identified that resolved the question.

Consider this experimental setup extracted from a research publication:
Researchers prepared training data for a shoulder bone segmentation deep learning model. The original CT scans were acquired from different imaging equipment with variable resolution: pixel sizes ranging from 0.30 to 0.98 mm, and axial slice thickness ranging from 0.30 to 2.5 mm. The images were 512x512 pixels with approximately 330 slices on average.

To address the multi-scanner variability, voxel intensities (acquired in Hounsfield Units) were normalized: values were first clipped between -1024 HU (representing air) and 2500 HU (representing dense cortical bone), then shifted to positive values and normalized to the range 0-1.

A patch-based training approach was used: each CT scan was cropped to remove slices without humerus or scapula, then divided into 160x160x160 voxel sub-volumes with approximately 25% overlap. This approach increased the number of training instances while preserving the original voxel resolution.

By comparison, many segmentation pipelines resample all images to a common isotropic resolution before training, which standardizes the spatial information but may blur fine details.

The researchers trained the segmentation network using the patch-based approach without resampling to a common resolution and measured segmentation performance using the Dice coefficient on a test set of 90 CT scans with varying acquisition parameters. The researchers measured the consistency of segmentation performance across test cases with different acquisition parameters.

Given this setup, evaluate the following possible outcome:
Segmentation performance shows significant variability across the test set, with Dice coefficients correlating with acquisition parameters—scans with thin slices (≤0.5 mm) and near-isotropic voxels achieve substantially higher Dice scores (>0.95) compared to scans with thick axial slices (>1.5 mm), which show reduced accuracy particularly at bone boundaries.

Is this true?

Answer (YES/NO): NO